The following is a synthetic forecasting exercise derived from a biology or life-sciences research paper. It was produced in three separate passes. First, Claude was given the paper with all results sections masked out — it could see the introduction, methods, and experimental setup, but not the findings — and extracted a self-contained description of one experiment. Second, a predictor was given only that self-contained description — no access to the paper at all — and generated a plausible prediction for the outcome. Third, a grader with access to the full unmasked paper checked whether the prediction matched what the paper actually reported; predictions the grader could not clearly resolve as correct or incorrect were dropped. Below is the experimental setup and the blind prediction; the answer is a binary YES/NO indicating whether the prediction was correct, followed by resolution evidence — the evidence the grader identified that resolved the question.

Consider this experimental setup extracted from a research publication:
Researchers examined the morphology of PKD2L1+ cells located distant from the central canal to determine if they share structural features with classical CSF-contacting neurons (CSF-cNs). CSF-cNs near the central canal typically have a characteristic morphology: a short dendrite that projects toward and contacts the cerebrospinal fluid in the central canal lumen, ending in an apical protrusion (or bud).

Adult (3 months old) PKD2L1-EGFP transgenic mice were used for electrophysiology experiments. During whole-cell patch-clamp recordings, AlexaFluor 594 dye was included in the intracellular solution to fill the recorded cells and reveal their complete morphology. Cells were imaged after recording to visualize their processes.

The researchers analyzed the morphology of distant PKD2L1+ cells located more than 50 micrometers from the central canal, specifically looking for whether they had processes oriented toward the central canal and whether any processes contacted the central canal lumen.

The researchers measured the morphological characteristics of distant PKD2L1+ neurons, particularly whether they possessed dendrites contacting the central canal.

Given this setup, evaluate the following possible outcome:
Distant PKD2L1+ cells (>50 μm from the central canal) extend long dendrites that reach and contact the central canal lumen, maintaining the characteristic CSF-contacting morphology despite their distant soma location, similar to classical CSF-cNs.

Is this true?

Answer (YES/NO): NO